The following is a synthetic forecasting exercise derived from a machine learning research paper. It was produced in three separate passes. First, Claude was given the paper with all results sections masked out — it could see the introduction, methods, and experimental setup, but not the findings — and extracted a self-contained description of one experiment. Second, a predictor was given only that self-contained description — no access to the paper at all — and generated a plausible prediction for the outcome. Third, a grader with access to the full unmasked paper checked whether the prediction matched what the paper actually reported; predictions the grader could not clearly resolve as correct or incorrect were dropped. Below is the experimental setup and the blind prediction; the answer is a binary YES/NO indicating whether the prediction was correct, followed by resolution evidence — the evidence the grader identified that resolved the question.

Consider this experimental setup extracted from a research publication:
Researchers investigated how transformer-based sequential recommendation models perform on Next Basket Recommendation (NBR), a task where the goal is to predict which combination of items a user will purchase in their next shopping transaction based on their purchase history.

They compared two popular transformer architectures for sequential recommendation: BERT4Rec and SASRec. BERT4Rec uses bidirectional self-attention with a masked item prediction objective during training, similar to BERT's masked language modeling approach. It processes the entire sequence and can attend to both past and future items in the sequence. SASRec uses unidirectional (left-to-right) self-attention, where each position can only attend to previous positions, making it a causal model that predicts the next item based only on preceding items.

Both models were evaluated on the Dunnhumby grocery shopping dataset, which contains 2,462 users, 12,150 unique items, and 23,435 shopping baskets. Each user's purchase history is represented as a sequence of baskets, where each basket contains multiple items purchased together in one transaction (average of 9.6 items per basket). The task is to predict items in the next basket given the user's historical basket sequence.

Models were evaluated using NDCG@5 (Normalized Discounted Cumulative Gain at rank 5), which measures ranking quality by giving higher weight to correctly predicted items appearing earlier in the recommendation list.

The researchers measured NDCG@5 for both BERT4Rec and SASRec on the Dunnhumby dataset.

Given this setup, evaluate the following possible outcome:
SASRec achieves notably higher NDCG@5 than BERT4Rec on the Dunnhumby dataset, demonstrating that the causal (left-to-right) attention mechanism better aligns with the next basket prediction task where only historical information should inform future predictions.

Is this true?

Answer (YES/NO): YES